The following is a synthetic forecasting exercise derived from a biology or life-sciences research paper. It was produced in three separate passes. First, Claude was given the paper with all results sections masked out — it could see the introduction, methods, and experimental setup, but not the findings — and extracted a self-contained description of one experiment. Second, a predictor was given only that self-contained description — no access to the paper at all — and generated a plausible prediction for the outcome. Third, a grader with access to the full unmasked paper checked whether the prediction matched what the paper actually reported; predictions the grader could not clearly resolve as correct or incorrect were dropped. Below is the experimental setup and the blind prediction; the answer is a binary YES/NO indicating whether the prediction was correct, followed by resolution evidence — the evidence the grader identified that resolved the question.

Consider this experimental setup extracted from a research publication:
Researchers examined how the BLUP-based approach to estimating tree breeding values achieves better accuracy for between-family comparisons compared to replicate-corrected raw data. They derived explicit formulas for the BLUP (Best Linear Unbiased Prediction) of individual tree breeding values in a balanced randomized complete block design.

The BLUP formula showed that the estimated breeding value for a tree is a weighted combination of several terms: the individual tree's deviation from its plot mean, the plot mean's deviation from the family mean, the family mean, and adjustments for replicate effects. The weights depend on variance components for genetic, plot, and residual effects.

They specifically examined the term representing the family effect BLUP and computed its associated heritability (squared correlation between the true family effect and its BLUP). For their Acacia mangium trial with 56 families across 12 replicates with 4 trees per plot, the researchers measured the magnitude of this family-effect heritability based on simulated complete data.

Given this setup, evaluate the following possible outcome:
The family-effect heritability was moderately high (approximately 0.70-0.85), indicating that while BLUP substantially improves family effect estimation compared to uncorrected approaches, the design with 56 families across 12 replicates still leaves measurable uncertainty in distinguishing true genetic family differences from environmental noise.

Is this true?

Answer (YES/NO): NO